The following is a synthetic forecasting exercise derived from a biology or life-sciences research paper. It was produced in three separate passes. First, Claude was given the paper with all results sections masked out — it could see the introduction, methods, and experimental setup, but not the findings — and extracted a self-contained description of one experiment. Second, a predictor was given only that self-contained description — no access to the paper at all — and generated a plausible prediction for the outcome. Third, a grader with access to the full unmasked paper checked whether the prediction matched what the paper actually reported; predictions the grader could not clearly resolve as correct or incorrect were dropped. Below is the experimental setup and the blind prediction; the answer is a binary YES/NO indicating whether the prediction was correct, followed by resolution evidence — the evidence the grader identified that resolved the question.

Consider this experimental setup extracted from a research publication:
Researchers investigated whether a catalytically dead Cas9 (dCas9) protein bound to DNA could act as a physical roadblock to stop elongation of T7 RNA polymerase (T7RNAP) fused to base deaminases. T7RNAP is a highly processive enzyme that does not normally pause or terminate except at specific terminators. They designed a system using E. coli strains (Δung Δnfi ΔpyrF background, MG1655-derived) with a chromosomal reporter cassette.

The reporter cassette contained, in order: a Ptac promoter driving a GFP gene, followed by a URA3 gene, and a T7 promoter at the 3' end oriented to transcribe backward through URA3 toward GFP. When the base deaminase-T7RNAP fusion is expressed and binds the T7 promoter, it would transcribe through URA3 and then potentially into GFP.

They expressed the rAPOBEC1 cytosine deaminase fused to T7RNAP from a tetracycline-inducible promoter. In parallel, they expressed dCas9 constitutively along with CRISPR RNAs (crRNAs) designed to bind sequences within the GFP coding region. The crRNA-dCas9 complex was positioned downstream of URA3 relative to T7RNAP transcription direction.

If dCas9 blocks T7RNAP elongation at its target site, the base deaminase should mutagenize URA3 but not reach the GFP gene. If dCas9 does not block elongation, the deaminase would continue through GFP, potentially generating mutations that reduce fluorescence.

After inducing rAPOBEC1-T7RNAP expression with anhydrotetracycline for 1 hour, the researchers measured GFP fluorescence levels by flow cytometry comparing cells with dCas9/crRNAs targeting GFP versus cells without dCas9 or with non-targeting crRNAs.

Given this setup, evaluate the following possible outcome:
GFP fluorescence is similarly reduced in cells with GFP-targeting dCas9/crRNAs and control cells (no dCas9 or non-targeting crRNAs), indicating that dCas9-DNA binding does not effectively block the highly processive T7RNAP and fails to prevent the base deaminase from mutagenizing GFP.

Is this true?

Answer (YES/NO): NO